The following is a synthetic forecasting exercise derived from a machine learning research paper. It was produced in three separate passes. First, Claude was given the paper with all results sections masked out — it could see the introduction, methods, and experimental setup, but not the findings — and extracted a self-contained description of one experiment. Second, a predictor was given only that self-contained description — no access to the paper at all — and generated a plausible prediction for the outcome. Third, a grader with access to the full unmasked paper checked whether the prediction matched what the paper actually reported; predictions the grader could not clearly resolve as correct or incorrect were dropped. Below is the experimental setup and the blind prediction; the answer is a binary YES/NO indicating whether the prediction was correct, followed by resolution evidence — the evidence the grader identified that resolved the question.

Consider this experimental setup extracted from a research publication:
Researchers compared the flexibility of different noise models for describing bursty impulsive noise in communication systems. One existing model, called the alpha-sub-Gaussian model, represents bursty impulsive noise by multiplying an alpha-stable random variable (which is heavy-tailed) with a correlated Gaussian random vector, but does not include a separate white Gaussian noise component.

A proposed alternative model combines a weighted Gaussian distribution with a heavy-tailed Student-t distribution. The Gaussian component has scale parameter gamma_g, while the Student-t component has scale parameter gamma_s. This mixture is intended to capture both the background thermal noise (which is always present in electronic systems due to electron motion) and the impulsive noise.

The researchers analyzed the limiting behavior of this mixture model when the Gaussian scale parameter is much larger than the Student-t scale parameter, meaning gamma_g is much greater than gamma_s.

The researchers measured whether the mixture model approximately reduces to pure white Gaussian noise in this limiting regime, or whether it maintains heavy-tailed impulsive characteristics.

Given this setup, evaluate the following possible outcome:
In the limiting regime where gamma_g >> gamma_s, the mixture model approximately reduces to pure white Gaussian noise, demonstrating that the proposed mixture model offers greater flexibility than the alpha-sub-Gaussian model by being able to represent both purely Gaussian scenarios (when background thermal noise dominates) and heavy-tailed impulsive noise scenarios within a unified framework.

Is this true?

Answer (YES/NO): YES